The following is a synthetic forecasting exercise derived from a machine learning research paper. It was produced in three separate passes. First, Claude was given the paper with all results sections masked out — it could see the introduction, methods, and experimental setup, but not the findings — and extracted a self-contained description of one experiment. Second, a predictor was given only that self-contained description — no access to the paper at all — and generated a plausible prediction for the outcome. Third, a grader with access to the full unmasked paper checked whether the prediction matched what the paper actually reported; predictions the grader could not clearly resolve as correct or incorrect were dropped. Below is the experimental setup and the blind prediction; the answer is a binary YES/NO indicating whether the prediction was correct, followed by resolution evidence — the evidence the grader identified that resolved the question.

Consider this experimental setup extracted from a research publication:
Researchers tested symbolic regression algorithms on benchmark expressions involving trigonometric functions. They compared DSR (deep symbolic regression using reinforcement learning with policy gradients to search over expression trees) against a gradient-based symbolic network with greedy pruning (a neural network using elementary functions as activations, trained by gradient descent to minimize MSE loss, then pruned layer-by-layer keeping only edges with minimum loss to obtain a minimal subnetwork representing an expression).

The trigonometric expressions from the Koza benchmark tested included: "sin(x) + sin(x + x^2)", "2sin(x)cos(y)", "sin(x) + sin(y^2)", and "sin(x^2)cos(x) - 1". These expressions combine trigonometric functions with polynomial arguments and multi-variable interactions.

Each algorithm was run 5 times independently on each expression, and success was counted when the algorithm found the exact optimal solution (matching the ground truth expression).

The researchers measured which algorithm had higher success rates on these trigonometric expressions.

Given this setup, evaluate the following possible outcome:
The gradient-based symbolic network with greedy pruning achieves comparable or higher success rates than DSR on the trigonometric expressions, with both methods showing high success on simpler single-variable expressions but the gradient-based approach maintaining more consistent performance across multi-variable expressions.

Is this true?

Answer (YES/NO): NO